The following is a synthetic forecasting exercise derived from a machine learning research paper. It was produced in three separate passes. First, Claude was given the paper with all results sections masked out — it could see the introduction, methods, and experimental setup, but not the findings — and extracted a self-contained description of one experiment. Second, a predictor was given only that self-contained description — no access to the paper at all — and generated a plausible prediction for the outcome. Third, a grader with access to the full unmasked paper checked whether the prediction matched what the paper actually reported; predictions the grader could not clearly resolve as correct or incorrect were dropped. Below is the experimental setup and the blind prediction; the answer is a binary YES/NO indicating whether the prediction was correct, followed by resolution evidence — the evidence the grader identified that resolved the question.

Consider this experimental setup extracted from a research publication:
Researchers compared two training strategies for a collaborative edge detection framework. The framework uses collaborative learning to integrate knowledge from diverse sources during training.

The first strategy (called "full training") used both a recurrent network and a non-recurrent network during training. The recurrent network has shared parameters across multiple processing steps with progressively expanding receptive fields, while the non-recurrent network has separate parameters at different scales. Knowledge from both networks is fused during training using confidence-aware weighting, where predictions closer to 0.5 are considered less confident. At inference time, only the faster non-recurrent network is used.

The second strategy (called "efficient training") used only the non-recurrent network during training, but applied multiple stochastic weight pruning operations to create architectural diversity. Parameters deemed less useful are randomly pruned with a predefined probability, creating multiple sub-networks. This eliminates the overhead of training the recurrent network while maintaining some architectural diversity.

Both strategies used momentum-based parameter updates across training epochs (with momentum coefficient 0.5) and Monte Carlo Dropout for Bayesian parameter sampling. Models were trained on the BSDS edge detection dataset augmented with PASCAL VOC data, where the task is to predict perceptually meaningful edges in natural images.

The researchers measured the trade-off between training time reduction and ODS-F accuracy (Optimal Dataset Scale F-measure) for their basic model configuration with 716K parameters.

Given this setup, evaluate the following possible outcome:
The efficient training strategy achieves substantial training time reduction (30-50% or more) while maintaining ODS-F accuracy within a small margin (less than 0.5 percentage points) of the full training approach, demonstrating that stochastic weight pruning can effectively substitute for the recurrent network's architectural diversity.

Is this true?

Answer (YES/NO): YES